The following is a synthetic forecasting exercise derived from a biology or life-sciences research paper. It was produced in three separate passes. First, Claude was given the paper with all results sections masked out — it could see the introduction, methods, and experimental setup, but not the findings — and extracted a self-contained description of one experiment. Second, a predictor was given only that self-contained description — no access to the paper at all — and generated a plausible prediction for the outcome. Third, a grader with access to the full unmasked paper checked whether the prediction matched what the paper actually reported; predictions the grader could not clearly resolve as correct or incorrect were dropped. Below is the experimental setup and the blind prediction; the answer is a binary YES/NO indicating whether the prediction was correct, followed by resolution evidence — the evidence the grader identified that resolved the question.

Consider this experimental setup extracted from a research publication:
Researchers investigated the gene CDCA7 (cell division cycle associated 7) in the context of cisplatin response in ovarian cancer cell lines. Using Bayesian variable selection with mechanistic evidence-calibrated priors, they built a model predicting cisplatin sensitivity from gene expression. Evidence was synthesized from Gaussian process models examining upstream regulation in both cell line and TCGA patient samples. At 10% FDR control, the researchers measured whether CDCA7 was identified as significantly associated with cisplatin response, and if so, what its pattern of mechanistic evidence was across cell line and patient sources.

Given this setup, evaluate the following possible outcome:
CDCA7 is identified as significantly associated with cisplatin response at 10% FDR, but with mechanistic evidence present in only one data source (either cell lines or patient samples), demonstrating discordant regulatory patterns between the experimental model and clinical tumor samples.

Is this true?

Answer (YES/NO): YES